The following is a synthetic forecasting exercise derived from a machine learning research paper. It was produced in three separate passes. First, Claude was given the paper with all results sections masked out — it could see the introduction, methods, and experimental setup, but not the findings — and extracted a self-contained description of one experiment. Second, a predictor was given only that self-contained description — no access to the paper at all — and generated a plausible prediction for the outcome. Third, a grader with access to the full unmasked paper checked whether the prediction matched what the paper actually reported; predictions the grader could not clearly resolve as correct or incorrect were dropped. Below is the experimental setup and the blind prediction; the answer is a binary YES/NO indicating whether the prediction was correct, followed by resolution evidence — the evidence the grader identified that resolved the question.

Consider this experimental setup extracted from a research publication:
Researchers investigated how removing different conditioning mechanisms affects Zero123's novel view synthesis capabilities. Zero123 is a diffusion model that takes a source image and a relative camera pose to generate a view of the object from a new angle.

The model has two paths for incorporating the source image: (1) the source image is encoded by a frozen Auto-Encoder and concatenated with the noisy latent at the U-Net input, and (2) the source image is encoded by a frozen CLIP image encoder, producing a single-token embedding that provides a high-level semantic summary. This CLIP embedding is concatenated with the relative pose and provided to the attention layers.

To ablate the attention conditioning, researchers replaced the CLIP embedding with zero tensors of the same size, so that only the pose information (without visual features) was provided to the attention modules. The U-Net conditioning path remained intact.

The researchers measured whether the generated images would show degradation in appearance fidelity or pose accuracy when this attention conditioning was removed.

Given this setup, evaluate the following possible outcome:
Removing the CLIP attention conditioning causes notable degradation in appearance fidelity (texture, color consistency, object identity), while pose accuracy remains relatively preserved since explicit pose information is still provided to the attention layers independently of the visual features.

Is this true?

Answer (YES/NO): NO